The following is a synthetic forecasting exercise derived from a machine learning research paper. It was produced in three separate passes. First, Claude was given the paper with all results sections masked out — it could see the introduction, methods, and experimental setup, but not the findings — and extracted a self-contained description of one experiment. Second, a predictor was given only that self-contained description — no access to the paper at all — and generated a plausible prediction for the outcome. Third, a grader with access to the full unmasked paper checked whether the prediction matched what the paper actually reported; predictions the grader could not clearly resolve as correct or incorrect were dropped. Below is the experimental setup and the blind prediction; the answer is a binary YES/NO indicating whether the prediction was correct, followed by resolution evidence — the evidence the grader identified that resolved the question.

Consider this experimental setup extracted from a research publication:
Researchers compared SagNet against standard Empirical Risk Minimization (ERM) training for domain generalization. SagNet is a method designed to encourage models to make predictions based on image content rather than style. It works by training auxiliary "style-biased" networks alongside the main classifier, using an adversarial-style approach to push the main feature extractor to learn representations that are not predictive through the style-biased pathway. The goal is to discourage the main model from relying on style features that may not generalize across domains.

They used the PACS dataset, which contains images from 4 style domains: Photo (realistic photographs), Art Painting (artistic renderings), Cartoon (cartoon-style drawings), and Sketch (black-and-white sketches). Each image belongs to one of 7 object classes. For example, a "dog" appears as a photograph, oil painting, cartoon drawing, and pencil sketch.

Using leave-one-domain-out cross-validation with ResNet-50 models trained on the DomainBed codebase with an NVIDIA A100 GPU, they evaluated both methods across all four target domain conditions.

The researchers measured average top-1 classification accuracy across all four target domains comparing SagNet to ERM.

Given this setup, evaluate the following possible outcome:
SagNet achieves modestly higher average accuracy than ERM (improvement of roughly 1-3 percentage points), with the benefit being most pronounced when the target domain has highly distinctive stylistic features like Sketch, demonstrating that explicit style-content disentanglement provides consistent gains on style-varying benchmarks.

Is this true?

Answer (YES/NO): NO